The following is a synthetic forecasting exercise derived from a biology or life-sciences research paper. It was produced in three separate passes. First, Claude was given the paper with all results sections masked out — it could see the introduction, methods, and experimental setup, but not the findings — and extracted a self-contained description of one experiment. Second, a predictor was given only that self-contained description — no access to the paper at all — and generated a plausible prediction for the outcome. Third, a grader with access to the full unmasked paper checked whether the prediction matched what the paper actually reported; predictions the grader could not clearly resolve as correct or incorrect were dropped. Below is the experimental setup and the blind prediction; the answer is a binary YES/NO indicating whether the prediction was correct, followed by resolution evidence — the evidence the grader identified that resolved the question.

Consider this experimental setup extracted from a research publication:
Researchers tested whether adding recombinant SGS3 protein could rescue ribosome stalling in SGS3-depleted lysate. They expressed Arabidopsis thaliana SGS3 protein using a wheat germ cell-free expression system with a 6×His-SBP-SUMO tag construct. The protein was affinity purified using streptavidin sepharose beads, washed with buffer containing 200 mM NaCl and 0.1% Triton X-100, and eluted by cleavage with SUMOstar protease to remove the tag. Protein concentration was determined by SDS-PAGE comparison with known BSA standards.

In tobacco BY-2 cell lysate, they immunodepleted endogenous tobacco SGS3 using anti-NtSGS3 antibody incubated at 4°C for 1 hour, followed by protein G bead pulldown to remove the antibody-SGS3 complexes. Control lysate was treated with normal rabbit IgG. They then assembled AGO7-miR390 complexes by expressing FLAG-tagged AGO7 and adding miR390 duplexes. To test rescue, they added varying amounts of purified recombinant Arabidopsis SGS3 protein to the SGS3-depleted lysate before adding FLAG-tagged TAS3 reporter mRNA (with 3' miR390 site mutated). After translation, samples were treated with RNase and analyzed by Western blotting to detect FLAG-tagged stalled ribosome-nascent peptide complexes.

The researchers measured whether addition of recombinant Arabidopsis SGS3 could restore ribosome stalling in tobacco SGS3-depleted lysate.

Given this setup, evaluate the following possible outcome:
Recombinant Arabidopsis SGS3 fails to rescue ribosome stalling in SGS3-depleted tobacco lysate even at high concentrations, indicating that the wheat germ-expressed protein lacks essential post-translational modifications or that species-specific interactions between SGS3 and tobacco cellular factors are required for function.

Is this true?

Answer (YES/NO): NO